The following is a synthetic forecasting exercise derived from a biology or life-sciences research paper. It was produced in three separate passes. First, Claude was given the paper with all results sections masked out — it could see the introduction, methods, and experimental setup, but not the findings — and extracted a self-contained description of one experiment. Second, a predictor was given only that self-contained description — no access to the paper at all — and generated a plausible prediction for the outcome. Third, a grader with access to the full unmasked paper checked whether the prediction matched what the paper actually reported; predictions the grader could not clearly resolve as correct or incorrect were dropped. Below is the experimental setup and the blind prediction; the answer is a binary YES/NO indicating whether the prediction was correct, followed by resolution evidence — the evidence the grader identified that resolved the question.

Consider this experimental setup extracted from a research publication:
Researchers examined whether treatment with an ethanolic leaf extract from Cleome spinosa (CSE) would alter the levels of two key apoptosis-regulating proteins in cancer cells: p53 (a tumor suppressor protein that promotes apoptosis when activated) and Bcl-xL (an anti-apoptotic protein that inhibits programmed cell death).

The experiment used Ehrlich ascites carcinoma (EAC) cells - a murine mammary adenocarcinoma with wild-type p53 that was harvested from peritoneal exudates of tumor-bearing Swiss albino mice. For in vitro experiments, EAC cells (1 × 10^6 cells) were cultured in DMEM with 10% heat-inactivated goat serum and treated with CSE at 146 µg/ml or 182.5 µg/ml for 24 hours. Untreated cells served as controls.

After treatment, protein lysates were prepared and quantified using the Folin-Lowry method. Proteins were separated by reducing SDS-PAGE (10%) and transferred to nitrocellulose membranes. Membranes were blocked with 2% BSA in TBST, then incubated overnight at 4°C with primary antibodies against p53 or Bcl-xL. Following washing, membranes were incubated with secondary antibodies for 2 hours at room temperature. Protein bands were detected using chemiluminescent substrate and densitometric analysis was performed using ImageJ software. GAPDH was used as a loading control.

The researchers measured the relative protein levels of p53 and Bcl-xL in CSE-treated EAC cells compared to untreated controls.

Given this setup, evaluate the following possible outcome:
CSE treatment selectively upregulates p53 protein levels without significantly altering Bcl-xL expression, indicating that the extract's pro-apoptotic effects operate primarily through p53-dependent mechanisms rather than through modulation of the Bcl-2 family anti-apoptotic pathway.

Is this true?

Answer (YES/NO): NO